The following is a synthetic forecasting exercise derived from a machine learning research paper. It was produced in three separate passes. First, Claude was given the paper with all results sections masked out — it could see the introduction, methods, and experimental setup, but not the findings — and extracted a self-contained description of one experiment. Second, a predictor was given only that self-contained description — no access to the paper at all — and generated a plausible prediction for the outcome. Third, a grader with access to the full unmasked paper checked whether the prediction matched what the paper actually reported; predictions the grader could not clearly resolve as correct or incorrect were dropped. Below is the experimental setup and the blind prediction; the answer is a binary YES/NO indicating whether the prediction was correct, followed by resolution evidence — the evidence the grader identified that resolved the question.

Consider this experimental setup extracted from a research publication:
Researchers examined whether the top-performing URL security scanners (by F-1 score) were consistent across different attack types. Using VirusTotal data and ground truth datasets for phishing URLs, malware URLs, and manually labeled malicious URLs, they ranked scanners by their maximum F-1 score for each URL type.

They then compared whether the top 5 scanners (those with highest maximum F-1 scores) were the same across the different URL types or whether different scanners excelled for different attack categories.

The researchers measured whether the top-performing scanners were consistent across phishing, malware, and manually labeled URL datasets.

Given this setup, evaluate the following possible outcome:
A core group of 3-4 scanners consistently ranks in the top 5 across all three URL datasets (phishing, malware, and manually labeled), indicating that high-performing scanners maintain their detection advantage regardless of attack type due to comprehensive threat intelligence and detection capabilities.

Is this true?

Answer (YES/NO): NO